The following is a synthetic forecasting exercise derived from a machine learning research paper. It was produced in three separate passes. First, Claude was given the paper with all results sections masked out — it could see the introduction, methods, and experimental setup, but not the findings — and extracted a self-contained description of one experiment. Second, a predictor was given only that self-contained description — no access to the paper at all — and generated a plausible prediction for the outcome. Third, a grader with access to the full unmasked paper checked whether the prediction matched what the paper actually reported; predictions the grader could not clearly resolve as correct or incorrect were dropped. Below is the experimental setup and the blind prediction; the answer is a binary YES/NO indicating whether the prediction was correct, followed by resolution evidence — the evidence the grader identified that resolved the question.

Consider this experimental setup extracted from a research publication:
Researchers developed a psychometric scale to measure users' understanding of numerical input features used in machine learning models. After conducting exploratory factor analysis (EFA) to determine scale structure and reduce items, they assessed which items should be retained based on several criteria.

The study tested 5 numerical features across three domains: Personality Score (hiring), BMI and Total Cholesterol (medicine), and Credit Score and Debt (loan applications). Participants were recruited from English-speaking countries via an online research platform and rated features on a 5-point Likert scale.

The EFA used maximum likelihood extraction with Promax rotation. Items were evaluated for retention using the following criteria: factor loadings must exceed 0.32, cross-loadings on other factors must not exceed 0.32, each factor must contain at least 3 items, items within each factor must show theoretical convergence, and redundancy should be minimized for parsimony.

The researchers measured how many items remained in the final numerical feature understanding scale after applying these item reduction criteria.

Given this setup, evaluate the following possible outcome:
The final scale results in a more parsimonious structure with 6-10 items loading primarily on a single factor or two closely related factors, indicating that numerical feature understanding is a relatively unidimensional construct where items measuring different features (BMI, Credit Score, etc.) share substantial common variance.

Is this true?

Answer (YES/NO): NO